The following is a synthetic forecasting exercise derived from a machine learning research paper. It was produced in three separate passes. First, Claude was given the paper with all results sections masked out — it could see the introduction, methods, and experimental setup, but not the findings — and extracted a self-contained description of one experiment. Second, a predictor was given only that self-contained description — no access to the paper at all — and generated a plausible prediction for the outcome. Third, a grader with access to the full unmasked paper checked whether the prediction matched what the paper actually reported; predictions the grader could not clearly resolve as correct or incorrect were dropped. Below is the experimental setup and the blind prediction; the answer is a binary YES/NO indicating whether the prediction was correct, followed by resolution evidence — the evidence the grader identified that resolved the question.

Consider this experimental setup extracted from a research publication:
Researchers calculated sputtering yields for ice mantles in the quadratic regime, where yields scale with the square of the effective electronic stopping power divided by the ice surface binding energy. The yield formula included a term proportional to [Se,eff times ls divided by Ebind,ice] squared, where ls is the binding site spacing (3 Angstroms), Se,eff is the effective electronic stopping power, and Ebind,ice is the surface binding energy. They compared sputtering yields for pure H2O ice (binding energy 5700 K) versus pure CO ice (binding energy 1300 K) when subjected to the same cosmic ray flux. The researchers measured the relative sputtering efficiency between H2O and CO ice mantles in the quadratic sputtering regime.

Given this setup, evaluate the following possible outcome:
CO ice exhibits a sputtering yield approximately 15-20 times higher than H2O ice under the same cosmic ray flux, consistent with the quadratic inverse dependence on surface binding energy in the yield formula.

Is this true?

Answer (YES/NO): NO